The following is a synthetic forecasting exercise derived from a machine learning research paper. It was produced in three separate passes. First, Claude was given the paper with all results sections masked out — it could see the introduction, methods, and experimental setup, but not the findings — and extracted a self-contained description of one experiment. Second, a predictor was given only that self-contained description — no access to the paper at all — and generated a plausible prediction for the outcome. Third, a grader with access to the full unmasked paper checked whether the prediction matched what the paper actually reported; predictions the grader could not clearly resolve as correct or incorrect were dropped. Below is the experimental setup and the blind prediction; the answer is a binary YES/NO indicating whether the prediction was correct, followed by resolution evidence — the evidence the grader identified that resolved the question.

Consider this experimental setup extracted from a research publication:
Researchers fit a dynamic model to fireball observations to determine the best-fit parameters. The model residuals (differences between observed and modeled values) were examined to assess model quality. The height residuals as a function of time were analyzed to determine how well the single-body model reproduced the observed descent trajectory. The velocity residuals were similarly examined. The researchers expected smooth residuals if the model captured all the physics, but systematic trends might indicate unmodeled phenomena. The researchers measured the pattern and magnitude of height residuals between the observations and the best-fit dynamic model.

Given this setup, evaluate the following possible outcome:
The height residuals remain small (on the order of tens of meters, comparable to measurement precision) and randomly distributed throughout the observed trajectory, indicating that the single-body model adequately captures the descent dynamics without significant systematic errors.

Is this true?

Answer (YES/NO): NO